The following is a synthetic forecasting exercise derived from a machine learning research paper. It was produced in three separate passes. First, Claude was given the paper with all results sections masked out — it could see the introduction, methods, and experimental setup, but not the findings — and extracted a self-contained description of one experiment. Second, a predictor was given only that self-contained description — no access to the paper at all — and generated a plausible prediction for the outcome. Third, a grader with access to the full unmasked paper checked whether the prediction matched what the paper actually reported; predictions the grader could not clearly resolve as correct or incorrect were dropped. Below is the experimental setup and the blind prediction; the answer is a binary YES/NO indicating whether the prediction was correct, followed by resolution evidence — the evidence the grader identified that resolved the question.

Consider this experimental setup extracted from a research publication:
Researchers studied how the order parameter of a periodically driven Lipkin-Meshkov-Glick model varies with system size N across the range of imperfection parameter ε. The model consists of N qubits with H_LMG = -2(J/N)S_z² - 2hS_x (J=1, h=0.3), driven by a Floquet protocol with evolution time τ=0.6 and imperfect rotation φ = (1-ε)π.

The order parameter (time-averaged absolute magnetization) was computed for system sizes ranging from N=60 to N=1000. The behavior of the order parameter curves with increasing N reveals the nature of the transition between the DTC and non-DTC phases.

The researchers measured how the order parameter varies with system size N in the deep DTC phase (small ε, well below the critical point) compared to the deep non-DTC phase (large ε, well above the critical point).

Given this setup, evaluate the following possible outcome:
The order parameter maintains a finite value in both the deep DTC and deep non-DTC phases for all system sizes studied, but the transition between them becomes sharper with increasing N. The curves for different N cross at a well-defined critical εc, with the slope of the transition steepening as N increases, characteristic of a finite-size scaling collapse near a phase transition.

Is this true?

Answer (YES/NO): NO